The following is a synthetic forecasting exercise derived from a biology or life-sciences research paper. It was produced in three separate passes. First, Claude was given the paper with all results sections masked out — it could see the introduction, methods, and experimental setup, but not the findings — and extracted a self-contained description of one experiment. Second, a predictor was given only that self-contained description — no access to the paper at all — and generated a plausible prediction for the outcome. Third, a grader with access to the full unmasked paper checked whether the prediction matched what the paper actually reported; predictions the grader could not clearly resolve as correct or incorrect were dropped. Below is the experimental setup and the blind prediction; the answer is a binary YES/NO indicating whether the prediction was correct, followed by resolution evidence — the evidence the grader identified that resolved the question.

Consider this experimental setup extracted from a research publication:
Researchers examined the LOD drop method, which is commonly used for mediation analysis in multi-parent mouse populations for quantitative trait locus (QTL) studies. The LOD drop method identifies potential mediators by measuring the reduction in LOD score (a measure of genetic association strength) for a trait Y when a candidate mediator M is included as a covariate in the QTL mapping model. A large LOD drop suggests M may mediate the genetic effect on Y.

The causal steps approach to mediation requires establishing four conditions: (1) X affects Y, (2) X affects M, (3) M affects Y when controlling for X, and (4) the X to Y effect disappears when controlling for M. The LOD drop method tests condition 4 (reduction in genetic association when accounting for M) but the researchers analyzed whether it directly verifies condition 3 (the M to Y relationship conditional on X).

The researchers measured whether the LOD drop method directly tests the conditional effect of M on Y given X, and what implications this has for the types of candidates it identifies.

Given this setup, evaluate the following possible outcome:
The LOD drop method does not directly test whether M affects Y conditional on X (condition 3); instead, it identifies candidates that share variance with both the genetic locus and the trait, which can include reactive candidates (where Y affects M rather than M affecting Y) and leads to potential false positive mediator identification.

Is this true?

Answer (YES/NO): YES